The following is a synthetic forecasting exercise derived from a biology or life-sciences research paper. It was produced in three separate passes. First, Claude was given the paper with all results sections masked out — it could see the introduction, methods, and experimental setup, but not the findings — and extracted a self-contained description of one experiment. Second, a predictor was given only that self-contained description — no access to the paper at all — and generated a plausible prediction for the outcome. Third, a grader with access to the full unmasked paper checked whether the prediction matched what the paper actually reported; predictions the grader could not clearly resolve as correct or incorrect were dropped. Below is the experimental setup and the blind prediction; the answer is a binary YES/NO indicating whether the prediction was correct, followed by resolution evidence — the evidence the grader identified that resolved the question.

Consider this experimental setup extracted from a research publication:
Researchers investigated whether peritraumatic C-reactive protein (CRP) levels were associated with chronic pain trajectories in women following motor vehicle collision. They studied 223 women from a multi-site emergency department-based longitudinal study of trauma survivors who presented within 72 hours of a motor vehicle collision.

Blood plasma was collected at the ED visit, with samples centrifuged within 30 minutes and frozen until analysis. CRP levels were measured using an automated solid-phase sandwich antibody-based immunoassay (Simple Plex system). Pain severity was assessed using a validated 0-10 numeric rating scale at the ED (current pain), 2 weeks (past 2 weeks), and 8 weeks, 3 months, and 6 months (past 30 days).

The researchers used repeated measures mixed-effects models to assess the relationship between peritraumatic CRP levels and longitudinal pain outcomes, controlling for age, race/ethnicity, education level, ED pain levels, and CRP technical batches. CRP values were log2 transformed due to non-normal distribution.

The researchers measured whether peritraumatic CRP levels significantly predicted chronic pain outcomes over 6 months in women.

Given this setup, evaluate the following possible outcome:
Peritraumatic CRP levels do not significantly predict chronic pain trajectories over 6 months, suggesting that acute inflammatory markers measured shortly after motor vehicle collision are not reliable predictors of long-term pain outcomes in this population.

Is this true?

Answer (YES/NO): YES